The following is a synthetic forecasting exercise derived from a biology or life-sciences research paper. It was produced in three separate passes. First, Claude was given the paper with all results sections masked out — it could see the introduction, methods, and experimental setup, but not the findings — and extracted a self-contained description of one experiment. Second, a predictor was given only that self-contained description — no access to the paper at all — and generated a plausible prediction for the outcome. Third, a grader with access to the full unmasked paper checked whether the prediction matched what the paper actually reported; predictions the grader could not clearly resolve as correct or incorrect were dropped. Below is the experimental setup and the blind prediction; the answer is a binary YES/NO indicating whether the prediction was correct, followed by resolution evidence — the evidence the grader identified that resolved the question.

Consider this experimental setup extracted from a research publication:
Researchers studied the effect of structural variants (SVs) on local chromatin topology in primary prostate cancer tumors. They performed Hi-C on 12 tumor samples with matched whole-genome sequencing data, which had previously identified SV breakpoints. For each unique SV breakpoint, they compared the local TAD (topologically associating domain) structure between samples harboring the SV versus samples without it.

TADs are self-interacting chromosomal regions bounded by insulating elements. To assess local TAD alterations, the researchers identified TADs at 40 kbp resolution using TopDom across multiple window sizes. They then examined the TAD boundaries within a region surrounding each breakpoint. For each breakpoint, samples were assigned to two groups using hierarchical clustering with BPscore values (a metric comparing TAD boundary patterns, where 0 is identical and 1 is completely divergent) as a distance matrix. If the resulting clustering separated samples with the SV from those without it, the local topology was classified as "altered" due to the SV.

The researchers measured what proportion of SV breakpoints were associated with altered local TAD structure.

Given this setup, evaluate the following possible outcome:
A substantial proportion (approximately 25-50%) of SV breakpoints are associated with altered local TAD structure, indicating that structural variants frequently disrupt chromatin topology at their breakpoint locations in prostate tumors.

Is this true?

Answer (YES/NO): NO